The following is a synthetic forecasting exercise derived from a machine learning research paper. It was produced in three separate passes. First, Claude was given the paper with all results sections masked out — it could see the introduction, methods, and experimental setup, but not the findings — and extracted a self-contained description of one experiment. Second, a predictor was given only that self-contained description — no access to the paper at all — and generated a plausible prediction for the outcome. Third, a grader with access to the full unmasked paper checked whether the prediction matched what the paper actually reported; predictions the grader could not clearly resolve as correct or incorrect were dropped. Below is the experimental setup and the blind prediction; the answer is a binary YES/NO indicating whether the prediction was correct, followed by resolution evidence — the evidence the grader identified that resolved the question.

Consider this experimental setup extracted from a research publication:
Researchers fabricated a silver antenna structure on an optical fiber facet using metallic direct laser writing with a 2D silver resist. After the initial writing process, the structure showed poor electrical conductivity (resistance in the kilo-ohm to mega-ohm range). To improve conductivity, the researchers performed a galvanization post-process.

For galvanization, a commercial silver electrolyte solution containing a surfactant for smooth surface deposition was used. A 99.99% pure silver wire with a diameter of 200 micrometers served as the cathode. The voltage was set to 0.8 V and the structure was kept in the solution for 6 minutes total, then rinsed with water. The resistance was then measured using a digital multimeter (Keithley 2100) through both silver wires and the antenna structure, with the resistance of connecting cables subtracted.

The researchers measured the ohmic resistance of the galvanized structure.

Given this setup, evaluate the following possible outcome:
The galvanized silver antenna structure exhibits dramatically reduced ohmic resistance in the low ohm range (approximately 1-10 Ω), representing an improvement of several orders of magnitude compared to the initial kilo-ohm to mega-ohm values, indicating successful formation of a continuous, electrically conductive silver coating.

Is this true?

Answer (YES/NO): NO